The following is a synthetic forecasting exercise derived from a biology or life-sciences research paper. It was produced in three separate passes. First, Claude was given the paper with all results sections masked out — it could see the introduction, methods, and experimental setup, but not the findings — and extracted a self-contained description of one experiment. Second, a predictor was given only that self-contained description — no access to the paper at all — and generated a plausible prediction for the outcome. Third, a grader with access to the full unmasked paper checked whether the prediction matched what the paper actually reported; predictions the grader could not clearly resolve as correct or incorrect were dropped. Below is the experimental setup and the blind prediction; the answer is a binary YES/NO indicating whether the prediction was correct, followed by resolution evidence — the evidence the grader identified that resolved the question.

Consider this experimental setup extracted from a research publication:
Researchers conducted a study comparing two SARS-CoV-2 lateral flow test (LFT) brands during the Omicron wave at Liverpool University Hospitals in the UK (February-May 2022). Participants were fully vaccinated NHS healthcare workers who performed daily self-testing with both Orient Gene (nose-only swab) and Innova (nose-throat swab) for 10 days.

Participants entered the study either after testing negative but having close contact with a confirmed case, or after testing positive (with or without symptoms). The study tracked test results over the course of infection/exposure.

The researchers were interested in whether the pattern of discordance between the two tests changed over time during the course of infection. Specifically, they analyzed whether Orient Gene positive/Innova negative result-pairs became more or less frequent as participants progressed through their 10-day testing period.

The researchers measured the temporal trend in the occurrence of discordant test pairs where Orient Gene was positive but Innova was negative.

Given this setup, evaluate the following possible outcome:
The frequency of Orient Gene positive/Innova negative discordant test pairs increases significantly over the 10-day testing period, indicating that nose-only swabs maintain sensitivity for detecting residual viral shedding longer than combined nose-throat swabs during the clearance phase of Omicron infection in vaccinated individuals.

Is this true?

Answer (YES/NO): YES